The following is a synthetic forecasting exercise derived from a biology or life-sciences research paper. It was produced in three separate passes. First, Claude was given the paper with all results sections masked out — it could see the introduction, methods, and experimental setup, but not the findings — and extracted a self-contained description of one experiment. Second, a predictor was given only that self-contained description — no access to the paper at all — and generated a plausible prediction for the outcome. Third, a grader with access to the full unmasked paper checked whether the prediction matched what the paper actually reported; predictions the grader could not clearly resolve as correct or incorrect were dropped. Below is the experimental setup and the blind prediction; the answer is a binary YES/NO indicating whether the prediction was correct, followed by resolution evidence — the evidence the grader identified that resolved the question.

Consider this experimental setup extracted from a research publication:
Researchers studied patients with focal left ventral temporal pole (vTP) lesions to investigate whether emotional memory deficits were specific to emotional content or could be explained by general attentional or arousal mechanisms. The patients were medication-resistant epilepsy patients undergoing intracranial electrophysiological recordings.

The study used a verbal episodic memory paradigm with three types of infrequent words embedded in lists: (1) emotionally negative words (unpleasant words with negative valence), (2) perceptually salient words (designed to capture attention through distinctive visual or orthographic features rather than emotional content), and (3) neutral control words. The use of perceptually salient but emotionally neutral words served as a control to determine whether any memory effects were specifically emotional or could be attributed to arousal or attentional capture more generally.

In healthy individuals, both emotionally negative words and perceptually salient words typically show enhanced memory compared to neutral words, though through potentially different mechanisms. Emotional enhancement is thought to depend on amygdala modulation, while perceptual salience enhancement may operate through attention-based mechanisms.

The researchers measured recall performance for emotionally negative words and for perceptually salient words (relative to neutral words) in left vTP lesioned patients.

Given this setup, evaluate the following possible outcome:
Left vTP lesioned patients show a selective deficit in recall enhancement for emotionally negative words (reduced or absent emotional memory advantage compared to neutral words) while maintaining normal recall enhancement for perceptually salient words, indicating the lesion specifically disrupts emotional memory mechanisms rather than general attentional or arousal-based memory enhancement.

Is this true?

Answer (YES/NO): YES